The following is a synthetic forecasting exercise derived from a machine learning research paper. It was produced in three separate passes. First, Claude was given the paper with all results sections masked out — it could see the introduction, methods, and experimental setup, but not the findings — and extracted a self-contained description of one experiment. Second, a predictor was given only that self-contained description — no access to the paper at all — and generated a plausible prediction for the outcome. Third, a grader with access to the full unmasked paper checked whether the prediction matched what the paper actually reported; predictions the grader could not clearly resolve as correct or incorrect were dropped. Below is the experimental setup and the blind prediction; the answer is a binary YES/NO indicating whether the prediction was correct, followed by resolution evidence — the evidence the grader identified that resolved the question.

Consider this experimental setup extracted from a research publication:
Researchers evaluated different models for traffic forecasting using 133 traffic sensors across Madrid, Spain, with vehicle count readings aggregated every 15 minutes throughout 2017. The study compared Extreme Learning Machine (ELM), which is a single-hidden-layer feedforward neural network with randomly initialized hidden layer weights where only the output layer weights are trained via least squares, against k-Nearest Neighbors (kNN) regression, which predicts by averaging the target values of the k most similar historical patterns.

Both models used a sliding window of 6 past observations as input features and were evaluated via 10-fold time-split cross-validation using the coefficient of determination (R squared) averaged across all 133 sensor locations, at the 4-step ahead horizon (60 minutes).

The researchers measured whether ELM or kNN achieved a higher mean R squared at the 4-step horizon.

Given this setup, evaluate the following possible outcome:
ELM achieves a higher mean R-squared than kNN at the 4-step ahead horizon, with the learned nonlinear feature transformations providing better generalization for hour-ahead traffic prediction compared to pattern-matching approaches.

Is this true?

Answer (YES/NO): NO